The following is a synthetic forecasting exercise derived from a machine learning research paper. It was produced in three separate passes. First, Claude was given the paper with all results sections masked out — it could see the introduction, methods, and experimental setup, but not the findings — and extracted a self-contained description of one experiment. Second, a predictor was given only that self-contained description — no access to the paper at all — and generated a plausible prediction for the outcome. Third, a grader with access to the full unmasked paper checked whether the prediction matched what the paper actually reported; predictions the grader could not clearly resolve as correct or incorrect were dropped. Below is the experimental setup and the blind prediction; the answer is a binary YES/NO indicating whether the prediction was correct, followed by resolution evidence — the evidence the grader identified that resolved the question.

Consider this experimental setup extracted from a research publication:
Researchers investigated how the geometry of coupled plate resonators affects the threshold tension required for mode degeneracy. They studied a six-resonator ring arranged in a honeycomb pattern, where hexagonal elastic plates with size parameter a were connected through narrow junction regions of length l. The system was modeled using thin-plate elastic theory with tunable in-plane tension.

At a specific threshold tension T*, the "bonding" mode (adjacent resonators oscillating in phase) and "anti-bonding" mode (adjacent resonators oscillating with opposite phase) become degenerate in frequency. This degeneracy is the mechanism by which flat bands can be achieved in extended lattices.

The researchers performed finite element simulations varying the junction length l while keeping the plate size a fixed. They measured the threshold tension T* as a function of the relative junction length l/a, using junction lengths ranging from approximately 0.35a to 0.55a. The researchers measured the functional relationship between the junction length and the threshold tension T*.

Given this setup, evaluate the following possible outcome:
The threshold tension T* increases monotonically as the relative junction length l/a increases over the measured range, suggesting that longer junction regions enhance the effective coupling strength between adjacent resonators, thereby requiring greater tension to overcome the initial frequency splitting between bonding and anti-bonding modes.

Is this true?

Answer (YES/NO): NO